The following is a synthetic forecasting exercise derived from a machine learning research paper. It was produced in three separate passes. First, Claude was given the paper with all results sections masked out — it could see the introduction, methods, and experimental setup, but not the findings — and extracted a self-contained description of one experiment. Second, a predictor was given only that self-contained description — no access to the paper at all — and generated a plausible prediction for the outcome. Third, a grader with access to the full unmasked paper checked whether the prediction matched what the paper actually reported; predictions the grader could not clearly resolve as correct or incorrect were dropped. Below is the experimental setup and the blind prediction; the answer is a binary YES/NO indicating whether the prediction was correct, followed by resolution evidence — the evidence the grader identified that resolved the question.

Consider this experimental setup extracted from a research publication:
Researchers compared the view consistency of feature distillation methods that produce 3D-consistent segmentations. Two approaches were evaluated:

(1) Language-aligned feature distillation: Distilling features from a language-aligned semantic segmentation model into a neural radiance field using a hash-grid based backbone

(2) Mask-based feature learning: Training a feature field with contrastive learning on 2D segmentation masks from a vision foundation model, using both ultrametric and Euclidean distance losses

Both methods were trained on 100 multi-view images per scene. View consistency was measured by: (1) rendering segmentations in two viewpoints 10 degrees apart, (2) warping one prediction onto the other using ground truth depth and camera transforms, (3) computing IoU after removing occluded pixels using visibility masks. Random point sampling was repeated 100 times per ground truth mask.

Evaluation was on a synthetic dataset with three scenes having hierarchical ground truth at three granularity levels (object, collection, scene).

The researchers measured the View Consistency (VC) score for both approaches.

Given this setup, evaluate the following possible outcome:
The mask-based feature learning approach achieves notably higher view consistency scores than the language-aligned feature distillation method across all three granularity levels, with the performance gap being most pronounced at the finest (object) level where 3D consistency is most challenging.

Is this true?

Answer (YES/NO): NO